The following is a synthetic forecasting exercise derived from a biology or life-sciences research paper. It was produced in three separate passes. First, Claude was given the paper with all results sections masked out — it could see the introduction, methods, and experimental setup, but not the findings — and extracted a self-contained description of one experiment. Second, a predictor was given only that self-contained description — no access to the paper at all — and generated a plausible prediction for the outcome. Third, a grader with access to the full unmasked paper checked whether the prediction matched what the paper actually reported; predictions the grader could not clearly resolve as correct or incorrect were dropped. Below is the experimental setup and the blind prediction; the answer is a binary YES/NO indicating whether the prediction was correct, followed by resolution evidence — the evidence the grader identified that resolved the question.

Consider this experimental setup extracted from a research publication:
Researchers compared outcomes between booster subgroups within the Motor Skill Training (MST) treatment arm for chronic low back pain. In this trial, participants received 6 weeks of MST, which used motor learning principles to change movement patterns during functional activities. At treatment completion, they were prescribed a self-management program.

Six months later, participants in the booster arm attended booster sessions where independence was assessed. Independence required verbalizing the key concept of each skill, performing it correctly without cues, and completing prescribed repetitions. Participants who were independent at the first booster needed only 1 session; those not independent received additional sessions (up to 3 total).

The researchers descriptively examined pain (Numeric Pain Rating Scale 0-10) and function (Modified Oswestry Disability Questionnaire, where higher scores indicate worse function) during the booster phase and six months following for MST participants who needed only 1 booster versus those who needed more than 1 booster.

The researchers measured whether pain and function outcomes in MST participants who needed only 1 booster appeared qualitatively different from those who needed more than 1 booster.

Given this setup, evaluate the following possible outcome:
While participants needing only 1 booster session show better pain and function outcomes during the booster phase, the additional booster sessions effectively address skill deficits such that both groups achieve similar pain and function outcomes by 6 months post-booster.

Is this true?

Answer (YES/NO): NO